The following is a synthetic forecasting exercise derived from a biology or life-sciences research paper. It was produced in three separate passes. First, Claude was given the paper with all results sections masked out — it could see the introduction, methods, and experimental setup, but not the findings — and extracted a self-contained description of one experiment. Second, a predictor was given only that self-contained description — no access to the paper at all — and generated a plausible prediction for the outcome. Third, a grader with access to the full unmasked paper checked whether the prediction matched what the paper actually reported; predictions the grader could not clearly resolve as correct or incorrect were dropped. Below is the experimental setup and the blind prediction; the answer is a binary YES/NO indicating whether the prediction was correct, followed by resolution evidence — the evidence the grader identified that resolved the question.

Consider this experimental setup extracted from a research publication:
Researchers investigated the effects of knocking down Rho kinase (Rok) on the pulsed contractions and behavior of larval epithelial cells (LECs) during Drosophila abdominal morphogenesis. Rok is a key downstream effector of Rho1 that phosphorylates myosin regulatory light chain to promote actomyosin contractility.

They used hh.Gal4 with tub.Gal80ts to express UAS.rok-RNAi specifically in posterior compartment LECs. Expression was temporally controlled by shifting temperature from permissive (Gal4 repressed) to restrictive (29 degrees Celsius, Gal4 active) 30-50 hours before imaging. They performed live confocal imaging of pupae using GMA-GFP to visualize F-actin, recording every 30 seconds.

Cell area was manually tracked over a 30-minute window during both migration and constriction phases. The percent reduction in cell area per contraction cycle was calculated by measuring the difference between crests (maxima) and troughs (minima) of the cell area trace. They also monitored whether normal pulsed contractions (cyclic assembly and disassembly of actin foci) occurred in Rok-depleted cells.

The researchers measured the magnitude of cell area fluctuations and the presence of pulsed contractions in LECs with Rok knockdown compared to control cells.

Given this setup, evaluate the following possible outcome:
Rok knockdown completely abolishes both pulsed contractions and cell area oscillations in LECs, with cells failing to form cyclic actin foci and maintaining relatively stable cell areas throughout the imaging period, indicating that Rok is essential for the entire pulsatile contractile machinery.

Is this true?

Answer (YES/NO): NO